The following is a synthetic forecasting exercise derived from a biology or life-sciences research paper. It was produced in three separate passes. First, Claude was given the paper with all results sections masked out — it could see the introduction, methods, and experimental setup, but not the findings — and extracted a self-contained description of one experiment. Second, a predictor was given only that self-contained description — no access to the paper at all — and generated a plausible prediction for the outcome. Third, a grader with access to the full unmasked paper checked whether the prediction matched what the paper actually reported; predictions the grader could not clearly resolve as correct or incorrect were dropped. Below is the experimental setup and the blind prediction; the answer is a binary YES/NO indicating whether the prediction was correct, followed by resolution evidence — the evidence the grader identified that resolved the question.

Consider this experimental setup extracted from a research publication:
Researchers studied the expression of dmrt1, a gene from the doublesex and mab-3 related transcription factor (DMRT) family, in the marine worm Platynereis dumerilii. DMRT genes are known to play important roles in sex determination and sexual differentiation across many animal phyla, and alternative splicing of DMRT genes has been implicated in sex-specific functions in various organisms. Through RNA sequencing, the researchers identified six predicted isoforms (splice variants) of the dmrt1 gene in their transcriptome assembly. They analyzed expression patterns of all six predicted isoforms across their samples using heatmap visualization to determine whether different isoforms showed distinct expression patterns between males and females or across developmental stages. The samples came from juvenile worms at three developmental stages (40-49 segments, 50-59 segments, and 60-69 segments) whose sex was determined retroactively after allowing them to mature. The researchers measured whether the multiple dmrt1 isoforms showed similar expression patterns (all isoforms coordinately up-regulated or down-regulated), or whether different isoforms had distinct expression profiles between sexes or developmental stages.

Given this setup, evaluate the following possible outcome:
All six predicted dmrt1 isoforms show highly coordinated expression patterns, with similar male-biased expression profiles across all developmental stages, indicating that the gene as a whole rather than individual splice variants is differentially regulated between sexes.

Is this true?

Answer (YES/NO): YES